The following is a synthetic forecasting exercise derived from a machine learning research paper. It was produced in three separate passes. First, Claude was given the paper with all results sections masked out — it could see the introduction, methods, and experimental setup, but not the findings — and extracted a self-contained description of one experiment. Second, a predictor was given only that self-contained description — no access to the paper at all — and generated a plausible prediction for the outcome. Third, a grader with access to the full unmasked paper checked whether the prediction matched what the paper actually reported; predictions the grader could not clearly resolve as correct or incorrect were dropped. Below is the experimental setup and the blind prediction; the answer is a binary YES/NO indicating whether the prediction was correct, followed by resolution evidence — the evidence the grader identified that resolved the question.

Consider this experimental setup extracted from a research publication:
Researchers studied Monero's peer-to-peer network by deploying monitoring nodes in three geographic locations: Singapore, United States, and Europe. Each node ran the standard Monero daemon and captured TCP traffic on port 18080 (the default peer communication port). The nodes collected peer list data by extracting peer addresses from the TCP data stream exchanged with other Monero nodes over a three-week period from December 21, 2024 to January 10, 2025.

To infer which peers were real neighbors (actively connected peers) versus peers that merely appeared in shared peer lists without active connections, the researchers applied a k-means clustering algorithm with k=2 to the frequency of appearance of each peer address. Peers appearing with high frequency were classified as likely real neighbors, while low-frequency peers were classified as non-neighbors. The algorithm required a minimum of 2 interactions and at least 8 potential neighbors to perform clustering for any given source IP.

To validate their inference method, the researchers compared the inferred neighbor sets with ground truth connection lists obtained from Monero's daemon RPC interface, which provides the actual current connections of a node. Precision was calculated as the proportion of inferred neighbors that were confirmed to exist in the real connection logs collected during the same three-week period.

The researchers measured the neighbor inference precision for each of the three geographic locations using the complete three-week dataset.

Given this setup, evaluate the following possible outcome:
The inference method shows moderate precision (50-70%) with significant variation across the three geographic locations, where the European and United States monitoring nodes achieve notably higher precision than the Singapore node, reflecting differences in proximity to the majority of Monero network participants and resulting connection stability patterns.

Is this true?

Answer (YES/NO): NO